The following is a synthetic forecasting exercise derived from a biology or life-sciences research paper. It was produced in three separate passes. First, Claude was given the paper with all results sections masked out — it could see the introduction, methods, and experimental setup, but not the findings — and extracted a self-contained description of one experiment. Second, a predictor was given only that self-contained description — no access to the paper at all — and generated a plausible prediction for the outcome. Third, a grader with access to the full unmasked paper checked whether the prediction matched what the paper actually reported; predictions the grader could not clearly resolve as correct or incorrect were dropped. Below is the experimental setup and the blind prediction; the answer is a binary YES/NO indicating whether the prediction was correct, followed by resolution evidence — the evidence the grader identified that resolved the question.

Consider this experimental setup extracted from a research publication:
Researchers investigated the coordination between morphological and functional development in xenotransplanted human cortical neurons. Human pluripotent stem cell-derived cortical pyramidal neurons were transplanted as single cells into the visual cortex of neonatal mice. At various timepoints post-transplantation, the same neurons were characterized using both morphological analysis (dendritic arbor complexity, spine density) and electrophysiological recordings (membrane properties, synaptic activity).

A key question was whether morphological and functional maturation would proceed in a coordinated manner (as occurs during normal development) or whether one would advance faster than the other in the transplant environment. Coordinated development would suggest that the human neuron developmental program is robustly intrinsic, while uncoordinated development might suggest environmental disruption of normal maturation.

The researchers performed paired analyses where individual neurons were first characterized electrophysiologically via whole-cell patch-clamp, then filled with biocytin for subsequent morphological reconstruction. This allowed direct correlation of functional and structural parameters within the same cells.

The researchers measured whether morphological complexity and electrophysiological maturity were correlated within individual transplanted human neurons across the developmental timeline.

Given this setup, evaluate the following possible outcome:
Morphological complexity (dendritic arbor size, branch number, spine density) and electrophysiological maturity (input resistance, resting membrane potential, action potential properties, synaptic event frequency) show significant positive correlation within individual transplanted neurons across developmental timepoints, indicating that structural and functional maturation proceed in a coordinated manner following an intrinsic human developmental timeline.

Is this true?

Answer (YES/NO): YES